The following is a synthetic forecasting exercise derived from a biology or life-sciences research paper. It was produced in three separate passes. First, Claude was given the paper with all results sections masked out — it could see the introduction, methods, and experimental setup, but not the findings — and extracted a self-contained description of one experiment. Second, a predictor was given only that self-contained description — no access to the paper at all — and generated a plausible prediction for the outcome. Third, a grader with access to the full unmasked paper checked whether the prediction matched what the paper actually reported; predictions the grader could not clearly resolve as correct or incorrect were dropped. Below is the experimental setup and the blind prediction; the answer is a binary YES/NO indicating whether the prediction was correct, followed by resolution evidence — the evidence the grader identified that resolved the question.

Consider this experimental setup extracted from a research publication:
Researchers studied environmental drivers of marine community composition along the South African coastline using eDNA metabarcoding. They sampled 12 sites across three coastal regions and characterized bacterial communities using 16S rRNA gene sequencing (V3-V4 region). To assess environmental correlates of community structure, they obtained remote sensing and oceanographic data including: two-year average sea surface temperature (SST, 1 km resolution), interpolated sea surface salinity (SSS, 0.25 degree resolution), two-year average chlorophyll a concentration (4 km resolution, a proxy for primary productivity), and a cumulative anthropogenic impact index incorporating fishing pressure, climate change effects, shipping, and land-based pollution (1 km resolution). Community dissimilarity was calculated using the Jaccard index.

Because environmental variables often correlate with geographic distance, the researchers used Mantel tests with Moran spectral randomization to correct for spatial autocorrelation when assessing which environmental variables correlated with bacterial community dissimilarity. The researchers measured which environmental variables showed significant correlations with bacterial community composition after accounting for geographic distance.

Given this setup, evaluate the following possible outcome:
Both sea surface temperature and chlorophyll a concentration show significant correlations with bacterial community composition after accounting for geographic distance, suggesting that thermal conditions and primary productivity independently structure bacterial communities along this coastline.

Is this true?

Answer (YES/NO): NO